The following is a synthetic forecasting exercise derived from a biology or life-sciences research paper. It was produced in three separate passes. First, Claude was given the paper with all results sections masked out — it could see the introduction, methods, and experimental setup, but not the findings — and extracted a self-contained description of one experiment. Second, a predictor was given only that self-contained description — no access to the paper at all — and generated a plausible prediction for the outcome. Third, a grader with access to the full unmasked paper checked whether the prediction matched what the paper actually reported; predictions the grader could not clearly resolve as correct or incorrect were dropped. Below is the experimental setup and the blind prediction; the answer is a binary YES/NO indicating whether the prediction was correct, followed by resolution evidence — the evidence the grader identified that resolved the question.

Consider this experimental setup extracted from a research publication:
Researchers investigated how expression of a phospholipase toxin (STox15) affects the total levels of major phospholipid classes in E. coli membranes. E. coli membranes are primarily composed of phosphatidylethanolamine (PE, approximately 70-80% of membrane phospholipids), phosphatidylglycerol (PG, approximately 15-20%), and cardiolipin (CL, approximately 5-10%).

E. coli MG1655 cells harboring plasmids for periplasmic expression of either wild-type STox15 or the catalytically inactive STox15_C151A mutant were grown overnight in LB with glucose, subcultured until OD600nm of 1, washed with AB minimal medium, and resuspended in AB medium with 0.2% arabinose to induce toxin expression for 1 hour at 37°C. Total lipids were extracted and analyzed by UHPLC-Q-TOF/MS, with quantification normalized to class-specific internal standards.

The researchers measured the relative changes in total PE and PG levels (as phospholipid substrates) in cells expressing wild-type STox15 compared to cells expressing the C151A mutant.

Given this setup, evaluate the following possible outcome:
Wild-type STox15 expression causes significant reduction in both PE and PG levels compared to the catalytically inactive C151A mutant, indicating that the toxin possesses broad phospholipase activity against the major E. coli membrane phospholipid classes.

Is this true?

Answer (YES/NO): NO